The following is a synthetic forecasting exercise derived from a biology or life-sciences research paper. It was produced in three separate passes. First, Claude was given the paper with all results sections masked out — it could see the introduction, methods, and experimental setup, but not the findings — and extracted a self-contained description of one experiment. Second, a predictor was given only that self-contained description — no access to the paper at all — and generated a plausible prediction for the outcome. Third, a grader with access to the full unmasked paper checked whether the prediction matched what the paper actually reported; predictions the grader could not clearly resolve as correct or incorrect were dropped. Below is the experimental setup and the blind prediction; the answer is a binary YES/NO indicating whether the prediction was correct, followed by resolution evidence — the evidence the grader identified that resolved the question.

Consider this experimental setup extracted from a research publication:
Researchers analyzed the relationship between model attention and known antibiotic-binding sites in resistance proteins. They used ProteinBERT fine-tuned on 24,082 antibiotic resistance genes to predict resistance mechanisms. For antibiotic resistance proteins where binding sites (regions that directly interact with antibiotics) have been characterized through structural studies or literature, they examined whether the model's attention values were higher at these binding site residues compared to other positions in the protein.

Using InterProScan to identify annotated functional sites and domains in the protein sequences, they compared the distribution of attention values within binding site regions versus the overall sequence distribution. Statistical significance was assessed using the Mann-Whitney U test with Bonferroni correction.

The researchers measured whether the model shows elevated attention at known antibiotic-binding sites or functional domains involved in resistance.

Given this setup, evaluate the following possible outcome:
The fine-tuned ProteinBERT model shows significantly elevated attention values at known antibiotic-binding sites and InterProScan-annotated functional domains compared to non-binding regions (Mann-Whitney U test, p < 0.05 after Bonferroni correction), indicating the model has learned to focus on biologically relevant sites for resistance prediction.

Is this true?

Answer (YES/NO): YES